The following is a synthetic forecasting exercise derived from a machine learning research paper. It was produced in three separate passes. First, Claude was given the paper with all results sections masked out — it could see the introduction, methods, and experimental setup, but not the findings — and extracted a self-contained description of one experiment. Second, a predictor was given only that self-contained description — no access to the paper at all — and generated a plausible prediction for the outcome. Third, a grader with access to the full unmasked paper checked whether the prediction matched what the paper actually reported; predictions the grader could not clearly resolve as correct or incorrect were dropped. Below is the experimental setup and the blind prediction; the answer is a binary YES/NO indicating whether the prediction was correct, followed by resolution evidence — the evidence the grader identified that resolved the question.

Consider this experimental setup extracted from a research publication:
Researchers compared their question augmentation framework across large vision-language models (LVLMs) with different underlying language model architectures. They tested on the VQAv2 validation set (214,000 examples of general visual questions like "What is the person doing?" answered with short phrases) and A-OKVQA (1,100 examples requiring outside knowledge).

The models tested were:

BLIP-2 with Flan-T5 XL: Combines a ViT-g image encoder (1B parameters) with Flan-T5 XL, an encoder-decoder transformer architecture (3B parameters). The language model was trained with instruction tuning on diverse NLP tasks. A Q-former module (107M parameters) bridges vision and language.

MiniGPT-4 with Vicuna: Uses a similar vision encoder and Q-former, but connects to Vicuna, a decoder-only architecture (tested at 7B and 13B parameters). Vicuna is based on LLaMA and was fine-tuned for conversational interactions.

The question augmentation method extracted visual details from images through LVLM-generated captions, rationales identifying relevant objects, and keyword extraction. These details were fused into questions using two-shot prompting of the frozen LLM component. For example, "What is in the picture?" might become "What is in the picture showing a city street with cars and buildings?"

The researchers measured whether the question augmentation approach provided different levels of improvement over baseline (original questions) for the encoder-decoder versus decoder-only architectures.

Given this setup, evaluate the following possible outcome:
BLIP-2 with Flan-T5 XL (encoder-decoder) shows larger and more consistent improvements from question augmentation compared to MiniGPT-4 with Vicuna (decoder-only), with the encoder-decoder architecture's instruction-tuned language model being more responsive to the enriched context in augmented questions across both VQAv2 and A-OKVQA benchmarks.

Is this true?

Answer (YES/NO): NO